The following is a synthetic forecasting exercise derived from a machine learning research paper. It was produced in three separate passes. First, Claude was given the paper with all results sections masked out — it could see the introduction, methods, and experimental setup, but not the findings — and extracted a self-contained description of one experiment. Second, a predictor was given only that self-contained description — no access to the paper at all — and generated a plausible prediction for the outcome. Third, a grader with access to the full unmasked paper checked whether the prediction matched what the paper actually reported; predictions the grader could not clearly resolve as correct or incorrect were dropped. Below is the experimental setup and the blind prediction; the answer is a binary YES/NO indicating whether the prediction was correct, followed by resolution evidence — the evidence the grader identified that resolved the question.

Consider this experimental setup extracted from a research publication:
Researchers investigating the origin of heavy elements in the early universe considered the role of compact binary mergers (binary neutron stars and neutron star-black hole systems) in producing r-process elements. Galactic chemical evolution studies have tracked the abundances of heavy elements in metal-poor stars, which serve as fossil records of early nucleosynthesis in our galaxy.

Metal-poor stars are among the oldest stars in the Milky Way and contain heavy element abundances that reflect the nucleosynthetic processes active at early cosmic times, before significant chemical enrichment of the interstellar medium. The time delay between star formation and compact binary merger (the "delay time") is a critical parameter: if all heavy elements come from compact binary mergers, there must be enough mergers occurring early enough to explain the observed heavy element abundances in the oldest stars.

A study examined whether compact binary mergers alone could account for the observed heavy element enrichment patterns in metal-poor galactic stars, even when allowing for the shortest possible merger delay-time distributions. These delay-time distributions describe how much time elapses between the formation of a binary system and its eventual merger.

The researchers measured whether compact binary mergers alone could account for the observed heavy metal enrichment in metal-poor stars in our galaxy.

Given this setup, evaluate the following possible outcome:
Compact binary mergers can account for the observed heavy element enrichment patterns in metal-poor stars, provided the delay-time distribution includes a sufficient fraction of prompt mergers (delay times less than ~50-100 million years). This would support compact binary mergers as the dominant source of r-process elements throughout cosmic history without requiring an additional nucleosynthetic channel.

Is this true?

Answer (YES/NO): NO